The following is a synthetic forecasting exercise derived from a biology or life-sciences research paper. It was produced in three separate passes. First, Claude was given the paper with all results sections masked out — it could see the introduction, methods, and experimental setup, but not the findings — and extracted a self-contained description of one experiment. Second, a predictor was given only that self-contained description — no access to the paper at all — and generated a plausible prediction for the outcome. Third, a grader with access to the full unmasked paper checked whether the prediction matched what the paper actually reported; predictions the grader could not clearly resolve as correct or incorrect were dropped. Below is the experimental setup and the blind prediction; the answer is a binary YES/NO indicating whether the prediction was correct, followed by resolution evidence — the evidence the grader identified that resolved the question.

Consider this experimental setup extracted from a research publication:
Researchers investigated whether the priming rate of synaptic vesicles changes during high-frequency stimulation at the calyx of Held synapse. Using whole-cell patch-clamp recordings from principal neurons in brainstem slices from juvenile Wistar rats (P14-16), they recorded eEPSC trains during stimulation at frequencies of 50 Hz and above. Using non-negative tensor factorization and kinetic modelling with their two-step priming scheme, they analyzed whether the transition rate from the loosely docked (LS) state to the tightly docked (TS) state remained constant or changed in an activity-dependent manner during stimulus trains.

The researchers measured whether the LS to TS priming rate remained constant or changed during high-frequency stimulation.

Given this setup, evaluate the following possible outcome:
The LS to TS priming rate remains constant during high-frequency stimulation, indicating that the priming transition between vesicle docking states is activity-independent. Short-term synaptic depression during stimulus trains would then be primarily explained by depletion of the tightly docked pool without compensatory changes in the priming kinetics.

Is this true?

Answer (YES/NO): NO